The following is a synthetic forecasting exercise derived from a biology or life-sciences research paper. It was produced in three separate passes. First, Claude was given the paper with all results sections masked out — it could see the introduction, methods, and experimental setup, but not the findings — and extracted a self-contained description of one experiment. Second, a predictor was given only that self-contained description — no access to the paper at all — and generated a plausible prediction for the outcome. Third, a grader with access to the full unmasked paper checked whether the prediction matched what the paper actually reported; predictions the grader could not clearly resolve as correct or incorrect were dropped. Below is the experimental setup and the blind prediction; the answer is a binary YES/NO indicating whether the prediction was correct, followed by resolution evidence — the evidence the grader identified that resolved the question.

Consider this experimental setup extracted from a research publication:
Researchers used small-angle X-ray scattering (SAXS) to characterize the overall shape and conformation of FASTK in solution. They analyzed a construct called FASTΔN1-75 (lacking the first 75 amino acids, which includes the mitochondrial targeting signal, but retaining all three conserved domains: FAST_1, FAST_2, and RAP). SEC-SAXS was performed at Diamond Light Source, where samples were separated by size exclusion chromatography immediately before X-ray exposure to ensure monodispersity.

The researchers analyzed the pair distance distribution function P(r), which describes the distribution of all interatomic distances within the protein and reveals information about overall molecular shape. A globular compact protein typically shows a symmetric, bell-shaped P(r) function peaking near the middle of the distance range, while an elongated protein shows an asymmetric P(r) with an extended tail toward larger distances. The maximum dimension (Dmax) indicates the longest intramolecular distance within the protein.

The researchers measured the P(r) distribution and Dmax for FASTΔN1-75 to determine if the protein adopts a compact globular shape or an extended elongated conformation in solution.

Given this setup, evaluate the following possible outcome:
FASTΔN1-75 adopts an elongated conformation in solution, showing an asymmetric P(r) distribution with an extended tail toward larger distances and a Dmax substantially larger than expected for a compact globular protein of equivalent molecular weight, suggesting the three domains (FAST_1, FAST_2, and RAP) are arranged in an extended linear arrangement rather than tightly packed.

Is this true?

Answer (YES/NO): YES